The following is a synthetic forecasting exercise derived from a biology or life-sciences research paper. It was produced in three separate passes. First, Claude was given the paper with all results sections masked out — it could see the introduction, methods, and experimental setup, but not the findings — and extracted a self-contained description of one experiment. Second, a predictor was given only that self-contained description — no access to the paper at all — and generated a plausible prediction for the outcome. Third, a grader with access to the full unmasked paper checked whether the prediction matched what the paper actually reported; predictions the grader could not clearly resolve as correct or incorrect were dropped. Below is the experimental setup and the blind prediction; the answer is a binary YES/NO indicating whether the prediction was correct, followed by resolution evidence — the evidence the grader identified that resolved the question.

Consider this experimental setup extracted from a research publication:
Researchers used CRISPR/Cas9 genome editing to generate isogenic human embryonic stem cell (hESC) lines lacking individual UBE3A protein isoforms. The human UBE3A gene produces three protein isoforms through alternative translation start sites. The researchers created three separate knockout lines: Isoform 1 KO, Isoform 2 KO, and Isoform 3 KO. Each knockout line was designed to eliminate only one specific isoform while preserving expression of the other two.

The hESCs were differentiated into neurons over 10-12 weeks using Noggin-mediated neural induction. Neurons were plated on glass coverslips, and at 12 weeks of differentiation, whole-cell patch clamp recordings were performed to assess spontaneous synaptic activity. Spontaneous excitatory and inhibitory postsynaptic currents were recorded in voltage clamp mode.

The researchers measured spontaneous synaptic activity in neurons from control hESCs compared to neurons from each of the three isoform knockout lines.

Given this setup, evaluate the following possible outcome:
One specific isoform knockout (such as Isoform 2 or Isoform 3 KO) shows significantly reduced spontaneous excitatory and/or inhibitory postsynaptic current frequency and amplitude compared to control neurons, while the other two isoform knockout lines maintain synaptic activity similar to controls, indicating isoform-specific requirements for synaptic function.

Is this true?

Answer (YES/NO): NO